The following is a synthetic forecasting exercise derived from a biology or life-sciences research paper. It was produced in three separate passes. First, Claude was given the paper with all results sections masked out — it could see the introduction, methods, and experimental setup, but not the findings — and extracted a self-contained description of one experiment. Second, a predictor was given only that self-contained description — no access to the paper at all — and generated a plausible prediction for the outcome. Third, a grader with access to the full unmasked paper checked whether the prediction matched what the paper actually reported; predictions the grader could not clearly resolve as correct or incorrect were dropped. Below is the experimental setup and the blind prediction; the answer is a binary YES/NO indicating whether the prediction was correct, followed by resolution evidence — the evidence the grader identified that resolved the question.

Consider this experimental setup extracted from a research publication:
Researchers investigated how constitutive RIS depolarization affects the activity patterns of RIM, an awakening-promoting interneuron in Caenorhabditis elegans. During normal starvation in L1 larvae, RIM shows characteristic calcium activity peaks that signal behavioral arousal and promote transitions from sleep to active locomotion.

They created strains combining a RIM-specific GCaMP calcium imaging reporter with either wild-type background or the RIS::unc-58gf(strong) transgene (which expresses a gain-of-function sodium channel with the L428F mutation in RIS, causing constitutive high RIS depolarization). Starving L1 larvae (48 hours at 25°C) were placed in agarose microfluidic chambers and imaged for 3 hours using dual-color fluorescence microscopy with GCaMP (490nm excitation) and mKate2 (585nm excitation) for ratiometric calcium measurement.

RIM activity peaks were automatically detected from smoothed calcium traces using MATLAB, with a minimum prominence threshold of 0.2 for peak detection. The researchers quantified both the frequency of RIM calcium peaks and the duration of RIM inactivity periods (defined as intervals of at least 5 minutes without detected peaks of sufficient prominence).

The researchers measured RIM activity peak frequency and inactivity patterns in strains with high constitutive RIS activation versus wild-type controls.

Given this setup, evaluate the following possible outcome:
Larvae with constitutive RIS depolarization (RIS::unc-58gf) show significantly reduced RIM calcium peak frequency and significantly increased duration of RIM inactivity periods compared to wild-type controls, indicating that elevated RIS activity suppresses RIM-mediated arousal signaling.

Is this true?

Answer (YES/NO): NO